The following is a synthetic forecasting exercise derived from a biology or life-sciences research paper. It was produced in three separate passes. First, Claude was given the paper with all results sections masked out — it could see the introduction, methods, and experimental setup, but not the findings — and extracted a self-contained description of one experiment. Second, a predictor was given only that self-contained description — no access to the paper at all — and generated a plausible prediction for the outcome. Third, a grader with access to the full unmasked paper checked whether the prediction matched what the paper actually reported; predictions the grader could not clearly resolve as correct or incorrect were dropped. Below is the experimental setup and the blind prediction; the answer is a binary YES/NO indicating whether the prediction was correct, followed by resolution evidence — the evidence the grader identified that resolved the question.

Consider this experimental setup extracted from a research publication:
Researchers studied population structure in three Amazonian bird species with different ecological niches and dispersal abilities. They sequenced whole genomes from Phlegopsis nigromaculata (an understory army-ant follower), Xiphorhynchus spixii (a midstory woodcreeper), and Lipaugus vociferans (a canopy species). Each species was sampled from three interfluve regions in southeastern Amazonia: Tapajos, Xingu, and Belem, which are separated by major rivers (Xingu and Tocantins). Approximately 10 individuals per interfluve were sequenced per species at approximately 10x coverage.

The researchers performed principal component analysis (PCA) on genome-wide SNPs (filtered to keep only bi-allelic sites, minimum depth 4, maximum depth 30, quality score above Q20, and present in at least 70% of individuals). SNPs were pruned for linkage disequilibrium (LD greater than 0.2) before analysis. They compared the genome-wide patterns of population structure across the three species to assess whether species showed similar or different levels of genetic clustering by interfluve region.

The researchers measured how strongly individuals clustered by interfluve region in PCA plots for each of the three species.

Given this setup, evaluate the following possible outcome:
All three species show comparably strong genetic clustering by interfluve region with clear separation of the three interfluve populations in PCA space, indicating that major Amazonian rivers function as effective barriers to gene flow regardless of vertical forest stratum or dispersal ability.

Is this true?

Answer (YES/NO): NO